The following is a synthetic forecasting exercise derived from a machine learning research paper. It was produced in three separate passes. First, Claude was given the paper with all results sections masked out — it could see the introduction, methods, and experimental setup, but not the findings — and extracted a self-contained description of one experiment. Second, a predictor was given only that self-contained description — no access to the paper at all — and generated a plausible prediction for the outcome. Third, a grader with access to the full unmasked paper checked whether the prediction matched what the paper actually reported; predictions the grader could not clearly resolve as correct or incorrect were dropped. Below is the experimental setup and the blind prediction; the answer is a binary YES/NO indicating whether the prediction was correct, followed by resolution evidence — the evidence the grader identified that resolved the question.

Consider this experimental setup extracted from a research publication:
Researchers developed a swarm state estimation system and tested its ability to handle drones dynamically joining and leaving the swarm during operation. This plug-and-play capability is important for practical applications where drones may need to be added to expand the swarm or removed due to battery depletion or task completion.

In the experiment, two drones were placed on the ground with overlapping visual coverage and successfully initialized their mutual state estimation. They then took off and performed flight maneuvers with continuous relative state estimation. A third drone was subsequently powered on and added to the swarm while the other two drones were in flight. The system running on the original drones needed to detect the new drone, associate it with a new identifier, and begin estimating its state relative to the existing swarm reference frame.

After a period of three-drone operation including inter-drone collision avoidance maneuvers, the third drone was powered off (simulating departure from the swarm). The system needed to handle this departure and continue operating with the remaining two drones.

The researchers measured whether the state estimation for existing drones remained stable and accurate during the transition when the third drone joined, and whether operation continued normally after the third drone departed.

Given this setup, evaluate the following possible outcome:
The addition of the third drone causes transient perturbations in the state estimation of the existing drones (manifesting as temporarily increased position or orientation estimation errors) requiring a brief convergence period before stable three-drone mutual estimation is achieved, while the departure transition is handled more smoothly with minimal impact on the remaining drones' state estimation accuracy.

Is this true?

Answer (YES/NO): NO